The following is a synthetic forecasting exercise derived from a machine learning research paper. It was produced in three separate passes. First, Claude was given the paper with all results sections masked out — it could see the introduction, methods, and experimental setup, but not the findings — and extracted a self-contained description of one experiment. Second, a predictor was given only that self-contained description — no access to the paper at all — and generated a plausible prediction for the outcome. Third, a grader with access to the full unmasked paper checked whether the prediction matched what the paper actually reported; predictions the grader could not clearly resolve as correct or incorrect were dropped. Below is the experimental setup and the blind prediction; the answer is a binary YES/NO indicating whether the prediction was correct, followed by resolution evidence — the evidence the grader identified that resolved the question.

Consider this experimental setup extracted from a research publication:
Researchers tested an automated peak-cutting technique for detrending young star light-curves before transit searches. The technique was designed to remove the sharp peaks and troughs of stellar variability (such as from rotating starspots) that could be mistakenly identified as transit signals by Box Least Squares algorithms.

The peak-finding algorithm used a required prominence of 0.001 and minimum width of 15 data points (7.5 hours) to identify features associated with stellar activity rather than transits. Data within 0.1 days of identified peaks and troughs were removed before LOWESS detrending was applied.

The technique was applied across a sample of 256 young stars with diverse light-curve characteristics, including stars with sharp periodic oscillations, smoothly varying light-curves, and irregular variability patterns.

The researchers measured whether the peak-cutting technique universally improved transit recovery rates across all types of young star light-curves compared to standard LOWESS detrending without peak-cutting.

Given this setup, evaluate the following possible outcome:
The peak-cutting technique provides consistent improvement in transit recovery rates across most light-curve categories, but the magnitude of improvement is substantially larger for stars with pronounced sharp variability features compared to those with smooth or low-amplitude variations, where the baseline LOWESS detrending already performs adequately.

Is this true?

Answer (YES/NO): NO